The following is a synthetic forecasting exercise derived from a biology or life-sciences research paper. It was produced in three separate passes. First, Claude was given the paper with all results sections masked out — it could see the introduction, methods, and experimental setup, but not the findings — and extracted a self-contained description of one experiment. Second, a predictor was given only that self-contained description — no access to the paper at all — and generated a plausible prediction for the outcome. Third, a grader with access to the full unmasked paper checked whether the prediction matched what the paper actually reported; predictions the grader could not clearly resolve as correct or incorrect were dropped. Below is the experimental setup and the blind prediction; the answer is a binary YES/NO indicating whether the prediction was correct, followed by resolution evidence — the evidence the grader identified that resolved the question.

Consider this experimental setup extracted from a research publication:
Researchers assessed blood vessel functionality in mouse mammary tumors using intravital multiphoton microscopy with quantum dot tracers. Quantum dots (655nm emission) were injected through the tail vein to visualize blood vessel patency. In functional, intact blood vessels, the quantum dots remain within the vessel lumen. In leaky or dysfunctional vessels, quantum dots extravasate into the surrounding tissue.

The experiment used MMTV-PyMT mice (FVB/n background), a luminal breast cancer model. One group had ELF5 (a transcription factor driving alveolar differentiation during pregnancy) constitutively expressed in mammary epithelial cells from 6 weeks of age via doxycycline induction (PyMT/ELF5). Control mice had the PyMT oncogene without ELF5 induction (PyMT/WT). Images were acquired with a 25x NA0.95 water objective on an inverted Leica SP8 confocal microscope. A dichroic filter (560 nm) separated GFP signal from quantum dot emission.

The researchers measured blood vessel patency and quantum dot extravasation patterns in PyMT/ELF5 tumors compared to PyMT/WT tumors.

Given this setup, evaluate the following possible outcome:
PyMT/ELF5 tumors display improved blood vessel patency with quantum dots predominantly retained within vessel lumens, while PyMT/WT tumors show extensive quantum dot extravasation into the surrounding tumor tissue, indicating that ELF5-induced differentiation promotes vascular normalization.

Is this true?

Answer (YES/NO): NO